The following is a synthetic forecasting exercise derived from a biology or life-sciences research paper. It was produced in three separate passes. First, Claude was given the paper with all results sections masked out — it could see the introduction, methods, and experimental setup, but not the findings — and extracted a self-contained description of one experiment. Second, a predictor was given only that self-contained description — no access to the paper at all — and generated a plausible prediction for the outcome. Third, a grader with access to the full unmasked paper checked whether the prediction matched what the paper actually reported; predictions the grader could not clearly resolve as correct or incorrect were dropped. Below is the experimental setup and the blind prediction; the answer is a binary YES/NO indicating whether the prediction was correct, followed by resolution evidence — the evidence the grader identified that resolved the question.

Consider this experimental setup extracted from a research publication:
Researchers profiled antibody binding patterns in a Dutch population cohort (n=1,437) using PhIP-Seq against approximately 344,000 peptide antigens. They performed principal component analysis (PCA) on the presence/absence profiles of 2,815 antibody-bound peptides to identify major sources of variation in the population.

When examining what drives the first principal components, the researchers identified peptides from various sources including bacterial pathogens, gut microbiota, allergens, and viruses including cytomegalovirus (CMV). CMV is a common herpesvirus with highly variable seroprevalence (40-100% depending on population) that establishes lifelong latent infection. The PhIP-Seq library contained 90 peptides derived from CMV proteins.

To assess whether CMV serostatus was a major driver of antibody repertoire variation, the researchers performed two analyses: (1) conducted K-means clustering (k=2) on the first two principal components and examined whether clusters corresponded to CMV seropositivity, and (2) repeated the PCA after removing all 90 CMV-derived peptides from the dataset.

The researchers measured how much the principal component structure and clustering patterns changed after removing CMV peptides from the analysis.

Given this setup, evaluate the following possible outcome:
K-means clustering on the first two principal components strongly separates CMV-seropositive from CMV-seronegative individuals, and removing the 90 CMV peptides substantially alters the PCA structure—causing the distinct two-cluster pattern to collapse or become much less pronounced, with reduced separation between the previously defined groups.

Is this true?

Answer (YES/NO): YES